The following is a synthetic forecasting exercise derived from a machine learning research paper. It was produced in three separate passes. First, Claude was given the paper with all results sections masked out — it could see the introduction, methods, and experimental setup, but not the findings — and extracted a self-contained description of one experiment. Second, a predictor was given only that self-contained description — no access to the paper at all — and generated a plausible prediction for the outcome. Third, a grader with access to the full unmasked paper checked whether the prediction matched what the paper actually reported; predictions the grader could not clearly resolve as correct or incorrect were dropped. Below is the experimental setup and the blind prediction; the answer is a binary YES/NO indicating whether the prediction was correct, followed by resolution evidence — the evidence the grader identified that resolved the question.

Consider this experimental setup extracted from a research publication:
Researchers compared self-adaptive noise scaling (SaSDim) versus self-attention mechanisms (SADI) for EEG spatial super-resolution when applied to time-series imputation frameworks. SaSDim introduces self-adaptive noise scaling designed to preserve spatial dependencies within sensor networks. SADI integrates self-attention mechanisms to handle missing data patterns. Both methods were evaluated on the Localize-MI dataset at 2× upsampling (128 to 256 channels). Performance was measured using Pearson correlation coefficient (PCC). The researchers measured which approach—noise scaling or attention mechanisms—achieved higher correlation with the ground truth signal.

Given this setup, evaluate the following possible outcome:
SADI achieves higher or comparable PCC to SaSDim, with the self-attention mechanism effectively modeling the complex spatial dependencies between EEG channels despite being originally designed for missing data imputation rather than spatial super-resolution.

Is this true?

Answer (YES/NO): YES